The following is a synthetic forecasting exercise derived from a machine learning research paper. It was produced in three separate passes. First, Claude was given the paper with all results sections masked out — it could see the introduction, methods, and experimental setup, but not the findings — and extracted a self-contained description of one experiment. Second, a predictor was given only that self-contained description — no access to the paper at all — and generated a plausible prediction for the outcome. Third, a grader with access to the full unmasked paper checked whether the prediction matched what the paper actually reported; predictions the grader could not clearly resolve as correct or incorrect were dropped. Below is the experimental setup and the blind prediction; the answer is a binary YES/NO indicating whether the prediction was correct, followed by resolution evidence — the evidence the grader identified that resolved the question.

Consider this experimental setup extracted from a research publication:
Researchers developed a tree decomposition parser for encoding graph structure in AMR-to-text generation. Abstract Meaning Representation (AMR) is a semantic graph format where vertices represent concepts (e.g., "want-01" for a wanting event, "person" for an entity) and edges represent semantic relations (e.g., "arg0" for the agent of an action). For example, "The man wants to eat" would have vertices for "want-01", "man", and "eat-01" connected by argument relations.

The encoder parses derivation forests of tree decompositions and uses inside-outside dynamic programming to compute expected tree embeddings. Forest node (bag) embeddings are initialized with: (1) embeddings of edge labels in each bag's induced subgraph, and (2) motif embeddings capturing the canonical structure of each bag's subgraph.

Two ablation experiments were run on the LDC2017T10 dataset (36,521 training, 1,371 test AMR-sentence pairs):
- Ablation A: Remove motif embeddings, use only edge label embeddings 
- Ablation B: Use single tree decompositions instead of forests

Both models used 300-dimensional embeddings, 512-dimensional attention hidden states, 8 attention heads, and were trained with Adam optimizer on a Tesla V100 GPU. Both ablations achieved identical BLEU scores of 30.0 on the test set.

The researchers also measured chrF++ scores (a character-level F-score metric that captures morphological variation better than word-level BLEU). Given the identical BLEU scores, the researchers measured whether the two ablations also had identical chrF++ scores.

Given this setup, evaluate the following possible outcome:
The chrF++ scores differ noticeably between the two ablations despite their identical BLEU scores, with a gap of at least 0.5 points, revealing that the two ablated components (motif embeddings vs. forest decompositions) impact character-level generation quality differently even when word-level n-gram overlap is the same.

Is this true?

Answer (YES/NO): NO